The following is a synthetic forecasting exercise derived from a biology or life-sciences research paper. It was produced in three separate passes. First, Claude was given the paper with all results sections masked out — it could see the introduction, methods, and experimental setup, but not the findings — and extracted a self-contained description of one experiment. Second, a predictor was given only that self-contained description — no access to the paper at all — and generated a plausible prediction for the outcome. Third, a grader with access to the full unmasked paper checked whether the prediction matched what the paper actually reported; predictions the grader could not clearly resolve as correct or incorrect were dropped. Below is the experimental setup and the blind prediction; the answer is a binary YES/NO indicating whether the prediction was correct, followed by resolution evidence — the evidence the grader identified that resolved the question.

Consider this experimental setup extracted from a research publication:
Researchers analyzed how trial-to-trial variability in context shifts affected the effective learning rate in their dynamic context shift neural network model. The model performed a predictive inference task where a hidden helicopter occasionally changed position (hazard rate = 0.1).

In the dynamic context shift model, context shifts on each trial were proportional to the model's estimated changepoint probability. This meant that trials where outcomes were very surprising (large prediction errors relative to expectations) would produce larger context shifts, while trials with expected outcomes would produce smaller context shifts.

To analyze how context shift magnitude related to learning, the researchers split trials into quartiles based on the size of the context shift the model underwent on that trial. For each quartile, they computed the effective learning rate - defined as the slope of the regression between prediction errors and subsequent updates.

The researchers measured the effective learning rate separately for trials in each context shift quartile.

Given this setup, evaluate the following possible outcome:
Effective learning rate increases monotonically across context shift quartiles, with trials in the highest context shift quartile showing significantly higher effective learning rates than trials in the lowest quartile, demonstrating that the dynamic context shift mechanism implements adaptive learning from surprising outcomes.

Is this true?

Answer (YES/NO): YES